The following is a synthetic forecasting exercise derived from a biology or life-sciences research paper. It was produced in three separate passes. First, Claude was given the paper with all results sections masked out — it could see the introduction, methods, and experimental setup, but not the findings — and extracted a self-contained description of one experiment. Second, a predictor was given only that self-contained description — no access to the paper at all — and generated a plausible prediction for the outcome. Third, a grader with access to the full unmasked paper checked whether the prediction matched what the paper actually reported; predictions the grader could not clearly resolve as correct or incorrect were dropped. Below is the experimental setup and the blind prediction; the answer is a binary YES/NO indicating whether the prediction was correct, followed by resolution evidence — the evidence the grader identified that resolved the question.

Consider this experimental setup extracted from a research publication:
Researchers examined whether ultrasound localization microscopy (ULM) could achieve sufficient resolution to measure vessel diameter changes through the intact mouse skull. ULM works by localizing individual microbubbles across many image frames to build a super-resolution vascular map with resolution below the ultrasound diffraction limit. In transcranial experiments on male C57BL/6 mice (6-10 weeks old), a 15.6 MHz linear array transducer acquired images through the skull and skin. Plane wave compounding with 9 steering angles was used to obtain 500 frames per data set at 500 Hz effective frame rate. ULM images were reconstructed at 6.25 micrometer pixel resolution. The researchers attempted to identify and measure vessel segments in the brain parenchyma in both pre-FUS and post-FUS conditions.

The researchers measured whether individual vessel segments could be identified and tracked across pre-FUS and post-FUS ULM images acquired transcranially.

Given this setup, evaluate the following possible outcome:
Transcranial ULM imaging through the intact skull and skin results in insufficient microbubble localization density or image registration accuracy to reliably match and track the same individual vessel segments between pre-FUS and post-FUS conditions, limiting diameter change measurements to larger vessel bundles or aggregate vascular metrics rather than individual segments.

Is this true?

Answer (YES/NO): YES